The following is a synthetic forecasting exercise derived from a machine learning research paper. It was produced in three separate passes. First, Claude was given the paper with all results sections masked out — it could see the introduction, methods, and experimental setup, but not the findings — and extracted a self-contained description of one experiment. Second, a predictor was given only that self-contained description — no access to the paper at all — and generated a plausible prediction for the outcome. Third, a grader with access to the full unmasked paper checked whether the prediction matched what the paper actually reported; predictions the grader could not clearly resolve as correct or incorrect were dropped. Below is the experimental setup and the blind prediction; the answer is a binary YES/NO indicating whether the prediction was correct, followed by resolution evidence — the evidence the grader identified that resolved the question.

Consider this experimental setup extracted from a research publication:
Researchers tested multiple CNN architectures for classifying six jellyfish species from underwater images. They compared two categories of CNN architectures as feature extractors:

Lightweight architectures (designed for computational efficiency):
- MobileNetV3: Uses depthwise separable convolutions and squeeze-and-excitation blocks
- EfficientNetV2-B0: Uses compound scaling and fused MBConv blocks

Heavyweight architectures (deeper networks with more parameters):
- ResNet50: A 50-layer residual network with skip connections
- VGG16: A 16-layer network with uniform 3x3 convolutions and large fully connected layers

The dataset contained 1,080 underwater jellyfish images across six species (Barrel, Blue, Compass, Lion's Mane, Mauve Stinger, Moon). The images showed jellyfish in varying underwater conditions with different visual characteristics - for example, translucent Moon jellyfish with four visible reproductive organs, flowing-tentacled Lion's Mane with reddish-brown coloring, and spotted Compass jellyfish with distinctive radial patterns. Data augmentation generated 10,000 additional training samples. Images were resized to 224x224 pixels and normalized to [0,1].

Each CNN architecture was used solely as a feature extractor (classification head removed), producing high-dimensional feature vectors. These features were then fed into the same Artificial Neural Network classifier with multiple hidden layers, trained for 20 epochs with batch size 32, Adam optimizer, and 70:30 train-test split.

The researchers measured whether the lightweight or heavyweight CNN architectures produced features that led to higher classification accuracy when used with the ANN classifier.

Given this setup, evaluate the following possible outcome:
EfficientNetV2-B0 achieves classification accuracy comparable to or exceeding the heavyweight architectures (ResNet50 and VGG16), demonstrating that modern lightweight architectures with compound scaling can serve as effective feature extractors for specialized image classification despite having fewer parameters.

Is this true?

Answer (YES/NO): YES